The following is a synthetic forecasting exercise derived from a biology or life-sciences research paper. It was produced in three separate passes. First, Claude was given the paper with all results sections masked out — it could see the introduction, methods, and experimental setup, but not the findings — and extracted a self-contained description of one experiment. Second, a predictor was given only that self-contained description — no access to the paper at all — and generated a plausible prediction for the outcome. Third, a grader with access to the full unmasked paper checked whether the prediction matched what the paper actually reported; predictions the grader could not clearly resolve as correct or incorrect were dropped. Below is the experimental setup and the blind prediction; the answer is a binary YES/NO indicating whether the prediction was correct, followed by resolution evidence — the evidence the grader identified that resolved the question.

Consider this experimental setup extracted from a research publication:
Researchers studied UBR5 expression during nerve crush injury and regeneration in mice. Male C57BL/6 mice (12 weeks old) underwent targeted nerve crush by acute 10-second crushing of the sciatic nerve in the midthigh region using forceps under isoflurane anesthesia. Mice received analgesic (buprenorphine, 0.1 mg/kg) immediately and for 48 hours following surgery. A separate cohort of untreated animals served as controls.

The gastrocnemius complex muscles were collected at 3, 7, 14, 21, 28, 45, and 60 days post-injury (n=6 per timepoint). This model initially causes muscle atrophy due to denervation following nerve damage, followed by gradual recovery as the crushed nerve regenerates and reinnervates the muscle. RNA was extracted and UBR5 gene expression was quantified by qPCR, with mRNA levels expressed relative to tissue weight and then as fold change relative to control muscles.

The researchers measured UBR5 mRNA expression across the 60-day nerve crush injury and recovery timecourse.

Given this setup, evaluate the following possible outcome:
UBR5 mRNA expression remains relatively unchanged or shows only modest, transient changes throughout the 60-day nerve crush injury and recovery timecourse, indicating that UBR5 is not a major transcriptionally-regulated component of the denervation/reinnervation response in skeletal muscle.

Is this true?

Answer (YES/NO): NO